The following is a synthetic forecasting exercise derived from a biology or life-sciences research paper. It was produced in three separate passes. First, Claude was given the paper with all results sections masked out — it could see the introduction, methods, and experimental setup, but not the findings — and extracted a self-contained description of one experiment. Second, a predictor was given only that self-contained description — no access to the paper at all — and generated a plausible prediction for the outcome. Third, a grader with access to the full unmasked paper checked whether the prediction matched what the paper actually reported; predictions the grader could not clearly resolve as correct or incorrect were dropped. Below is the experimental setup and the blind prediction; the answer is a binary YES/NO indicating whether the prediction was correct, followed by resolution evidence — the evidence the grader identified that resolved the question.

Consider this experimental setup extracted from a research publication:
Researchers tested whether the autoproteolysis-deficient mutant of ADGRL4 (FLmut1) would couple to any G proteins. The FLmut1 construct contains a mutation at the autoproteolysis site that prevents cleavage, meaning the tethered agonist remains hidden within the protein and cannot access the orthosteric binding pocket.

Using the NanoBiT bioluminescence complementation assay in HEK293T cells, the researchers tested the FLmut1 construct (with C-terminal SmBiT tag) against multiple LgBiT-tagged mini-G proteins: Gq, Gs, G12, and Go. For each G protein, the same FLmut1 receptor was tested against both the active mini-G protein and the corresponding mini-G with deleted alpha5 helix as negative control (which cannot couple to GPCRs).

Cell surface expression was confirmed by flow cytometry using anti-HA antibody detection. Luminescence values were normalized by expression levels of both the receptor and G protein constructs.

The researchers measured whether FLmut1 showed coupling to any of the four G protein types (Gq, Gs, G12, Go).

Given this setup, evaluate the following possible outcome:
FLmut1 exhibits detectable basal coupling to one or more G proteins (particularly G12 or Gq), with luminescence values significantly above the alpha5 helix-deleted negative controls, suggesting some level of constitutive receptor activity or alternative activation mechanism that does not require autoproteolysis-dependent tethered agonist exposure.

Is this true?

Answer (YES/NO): NO